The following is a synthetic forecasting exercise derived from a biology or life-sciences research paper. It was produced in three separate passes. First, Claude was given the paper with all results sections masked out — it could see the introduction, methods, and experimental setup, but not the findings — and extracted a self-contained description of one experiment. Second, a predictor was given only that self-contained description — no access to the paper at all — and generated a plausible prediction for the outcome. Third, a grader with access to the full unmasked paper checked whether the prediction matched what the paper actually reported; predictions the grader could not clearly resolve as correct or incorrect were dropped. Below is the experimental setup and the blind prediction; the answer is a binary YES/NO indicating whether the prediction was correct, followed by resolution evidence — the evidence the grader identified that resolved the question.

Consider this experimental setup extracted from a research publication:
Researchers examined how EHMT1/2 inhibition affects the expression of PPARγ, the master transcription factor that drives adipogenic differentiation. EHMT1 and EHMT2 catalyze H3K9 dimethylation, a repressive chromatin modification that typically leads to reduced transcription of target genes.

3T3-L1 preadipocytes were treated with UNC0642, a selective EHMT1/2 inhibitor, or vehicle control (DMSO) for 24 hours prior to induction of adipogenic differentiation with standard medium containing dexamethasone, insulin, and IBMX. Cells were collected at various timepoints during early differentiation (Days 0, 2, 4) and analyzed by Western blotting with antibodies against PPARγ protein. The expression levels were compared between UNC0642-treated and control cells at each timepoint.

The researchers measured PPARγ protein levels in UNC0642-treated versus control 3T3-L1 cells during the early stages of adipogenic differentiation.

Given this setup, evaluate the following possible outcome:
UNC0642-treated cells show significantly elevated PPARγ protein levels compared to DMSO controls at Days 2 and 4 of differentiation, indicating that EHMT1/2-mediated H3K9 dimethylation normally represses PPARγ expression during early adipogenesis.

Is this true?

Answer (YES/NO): YES